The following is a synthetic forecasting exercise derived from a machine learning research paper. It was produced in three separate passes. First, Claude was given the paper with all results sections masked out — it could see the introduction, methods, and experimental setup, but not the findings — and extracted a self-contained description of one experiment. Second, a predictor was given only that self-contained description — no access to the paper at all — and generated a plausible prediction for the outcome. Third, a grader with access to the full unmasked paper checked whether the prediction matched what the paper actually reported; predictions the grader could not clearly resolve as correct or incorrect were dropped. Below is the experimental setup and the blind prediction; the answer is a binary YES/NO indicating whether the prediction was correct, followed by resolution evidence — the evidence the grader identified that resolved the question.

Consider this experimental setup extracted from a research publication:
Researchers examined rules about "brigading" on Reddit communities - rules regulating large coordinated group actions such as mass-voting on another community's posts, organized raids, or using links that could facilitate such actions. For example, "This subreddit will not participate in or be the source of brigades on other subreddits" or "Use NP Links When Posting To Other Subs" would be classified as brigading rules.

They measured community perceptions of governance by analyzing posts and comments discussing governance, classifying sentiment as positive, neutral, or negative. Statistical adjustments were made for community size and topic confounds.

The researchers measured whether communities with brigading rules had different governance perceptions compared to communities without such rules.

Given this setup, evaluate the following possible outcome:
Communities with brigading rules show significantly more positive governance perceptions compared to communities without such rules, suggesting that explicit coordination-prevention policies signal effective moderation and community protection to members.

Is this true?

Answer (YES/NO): NO